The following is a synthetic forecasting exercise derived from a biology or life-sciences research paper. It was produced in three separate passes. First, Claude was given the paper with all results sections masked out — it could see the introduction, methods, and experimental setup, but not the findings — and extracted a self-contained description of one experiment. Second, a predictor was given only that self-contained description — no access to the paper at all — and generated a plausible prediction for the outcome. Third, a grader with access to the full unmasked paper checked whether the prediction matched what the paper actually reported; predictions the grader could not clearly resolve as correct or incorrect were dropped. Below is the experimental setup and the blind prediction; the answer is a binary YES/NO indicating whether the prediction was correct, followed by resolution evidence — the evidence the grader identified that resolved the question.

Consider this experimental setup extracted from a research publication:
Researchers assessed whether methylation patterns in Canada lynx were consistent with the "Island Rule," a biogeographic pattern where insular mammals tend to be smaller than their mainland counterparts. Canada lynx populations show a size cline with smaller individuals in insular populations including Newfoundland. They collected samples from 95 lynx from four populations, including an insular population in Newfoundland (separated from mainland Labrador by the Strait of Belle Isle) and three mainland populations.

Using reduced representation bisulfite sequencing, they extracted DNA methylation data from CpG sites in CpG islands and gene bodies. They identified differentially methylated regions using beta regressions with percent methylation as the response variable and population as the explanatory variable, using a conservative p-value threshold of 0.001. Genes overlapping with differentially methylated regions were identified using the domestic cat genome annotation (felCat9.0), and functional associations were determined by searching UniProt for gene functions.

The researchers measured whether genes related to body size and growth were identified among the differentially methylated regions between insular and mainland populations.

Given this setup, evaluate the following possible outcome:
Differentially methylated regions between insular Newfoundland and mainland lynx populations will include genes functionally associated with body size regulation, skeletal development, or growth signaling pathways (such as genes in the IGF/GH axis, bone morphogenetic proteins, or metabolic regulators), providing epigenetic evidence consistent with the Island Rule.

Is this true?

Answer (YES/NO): YES